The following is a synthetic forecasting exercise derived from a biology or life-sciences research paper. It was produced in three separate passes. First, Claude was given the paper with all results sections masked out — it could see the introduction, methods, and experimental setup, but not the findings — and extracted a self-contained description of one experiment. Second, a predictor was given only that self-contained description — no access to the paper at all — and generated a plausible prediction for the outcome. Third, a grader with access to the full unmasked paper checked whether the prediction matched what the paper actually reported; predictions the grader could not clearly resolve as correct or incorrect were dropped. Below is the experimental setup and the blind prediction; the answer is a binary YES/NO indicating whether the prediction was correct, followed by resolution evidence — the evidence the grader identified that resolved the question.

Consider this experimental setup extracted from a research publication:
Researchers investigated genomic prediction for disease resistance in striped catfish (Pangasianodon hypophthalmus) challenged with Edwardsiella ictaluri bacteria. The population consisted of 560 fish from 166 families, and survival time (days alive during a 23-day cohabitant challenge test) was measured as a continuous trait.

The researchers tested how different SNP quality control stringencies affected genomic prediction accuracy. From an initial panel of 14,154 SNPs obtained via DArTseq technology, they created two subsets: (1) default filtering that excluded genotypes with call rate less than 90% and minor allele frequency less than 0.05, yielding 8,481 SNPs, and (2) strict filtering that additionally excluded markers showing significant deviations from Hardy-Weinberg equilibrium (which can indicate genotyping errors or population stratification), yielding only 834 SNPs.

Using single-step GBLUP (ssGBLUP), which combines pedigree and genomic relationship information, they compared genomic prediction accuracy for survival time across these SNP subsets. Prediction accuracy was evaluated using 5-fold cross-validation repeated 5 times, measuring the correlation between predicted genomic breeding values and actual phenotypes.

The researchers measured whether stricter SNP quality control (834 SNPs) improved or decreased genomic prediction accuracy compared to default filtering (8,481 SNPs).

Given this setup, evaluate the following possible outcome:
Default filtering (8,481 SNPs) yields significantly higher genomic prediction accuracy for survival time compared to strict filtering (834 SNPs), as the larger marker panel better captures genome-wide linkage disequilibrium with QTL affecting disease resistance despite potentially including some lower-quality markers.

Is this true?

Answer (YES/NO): NO